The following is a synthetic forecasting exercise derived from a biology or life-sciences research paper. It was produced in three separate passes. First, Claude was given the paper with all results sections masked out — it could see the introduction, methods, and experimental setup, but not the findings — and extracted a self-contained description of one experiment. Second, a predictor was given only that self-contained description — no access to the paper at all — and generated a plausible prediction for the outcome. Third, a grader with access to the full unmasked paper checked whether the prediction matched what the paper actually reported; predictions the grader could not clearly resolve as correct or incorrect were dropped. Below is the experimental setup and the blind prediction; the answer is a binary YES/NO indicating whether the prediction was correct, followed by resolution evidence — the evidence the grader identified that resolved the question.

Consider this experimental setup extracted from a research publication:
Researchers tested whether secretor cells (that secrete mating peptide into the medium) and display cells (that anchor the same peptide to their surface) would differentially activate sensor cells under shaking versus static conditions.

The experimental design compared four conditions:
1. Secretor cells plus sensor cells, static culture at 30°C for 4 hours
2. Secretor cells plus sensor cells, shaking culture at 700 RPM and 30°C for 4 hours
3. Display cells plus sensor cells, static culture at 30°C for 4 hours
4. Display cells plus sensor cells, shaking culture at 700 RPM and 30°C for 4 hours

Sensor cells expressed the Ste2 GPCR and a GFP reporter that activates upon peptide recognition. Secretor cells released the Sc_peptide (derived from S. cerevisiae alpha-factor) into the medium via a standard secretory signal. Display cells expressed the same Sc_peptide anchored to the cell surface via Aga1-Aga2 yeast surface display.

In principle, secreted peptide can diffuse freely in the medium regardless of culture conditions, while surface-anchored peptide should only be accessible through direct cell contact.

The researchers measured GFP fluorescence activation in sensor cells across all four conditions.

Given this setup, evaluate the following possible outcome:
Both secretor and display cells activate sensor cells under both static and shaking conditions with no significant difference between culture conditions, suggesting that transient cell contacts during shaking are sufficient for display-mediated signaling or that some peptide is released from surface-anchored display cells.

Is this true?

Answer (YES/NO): NO